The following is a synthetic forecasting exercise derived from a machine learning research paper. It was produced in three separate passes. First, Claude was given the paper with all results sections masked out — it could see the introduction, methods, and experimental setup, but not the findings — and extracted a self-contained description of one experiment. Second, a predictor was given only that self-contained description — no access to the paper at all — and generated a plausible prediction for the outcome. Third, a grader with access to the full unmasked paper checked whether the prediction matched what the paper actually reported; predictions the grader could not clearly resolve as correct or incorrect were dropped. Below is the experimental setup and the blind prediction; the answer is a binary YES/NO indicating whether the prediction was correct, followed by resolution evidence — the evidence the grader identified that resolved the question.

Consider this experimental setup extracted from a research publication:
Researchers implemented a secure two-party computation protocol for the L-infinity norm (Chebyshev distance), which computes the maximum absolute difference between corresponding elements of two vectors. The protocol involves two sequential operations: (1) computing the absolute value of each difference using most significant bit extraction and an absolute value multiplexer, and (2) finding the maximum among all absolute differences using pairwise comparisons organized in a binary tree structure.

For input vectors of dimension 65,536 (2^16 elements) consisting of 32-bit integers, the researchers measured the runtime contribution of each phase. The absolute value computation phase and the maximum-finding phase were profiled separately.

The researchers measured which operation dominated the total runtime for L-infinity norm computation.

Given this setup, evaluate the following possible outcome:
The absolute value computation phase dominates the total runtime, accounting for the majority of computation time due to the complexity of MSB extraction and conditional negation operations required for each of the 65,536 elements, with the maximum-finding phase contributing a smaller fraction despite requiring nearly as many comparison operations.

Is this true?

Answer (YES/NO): NO